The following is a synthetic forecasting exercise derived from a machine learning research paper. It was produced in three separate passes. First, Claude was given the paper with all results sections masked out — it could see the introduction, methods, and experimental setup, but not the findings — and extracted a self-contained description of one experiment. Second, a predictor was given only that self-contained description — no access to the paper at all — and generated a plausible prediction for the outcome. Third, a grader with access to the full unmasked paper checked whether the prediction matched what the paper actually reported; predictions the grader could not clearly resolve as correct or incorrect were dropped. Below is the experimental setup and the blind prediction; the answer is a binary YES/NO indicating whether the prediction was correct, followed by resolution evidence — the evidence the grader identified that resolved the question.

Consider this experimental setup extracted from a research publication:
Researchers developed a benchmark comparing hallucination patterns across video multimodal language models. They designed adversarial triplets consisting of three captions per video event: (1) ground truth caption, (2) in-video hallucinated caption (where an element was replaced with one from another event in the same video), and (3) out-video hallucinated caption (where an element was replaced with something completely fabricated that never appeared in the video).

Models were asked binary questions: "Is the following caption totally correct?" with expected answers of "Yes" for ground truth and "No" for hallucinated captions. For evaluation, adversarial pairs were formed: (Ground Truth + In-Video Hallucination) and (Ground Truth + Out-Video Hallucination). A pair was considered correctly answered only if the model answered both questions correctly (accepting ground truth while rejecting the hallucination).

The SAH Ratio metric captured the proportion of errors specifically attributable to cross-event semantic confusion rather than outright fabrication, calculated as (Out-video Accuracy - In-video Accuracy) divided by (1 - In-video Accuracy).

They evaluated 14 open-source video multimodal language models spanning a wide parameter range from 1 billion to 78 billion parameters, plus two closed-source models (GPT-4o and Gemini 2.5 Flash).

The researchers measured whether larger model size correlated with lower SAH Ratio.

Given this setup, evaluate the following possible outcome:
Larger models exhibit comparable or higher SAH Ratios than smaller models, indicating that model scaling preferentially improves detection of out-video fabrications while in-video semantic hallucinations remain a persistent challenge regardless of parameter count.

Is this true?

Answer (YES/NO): NO